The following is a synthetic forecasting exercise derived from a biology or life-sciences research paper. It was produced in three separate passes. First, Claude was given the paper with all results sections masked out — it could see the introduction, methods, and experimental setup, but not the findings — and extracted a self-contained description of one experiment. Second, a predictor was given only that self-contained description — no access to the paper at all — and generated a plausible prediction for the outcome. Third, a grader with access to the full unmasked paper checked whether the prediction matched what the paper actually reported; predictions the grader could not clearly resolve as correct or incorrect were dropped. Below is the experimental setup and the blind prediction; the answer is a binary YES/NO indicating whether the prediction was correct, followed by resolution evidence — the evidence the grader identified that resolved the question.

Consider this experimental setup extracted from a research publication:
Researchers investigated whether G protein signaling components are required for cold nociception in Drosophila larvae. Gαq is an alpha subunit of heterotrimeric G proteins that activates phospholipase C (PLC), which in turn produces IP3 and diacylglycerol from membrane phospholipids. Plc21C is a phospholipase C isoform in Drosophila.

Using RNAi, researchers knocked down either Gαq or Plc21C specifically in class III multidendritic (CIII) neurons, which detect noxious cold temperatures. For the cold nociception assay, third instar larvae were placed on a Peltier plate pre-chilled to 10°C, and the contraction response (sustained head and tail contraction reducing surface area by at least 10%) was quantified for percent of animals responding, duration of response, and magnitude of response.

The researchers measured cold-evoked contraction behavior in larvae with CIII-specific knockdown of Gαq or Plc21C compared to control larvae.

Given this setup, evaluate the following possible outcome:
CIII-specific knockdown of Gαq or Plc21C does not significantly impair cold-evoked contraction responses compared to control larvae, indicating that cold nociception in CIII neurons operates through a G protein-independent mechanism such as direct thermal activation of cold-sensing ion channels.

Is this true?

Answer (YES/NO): NO